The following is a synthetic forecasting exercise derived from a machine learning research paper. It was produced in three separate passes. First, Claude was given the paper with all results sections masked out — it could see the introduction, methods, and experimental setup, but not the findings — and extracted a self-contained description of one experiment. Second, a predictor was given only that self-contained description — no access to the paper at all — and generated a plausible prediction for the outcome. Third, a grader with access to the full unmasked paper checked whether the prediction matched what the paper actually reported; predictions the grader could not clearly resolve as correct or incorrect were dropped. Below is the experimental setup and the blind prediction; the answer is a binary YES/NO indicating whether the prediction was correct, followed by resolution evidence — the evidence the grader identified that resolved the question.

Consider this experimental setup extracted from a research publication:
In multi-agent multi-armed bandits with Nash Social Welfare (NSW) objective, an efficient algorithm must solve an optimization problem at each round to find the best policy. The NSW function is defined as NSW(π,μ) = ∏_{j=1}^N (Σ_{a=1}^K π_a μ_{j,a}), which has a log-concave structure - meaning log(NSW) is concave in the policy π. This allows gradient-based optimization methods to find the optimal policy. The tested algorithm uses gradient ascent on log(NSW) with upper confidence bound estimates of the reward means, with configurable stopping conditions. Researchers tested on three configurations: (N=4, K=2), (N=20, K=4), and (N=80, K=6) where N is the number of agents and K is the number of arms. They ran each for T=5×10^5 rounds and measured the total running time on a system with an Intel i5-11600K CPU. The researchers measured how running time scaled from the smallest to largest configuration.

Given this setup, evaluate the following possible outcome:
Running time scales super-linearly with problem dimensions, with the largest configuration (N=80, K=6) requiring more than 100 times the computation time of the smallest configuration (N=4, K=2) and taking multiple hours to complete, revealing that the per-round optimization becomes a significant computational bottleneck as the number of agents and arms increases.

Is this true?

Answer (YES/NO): NO